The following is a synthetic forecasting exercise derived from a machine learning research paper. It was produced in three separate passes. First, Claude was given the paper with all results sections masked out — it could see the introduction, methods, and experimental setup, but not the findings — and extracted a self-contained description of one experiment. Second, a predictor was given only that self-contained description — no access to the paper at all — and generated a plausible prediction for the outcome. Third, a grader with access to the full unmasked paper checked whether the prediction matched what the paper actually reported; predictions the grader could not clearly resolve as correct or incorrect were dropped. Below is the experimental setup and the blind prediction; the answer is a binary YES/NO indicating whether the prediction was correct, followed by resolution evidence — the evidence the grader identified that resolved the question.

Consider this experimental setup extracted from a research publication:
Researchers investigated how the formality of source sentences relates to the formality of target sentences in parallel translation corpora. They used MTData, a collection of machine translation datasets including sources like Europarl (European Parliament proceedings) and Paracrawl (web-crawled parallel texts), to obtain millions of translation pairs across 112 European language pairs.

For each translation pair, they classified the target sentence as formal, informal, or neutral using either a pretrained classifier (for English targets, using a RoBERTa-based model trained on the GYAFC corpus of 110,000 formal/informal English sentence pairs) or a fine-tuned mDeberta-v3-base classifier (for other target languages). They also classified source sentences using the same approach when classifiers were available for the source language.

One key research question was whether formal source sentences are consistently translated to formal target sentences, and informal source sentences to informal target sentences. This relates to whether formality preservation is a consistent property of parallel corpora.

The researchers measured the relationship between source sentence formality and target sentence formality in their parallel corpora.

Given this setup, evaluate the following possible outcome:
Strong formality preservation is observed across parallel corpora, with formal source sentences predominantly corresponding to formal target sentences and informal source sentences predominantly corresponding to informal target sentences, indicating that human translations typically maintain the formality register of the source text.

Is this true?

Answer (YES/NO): NO